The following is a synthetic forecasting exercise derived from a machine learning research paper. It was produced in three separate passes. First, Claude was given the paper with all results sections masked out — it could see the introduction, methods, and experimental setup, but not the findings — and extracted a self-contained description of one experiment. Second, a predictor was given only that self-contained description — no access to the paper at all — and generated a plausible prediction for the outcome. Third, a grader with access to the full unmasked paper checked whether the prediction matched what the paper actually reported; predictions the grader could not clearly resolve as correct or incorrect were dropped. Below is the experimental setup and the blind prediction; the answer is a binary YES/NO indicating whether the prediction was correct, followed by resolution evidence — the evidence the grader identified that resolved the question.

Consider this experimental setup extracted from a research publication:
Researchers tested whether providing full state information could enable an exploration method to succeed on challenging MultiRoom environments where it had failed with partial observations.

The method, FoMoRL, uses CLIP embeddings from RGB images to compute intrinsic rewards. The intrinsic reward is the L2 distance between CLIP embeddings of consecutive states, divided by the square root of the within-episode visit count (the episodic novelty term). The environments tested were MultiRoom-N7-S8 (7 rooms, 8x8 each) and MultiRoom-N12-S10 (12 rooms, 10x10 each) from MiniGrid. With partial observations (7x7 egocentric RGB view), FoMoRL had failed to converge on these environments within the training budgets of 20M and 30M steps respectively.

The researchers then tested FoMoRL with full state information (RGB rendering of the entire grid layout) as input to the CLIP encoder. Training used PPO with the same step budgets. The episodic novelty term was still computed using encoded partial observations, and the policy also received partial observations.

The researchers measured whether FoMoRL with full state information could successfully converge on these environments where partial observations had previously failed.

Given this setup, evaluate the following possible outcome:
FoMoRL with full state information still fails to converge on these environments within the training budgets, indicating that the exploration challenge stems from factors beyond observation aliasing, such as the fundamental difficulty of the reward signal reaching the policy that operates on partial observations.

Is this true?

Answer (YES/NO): NO